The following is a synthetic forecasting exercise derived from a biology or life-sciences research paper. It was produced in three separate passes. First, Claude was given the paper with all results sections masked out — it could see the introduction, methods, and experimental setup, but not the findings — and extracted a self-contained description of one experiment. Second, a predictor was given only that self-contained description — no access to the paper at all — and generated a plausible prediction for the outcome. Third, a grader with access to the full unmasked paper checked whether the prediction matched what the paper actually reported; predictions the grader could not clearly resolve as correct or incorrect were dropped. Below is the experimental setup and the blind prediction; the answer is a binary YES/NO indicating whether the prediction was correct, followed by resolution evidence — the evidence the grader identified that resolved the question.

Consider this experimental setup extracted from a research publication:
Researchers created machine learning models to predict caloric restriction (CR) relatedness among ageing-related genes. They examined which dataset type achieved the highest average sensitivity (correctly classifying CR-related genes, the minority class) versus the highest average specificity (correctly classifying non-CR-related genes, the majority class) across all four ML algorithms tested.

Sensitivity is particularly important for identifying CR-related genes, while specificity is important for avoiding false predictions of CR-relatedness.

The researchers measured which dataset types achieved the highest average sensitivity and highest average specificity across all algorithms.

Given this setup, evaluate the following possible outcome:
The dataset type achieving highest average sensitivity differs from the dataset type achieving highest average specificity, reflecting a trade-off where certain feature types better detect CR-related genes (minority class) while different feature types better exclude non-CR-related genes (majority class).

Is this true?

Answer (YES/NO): YES